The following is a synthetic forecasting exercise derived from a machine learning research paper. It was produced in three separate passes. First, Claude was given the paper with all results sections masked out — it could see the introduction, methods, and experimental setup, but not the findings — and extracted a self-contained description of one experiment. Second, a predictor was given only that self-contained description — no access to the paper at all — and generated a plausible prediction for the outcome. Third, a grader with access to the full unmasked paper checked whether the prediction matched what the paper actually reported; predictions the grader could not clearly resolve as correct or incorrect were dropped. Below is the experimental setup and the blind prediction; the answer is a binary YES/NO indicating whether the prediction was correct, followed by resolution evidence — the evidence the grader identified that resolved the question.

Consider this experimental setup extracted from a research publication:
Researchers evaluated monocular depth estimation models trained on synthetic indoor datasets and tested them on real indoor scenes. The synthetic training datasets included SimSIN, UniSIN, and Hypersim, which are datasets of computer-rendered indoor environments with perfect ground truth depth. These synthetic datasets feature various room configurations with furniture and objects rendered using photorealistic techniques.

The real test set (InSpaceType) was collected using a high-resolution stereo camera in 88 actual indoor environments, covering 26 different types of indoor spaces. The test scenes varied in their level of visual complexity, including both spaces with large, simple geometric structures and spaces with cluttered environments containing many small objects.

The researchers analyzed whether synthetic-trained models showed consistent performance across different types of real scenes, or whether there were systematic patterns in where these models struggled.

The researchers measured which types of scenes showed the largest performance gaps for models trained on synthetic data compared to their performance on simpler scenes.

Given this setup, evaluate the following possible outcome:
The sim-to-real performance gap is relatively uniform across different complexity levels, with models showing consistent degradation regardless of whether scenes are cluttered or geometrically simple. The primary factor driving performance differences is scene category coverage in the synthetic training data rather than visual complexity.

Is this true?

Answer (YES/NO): NO